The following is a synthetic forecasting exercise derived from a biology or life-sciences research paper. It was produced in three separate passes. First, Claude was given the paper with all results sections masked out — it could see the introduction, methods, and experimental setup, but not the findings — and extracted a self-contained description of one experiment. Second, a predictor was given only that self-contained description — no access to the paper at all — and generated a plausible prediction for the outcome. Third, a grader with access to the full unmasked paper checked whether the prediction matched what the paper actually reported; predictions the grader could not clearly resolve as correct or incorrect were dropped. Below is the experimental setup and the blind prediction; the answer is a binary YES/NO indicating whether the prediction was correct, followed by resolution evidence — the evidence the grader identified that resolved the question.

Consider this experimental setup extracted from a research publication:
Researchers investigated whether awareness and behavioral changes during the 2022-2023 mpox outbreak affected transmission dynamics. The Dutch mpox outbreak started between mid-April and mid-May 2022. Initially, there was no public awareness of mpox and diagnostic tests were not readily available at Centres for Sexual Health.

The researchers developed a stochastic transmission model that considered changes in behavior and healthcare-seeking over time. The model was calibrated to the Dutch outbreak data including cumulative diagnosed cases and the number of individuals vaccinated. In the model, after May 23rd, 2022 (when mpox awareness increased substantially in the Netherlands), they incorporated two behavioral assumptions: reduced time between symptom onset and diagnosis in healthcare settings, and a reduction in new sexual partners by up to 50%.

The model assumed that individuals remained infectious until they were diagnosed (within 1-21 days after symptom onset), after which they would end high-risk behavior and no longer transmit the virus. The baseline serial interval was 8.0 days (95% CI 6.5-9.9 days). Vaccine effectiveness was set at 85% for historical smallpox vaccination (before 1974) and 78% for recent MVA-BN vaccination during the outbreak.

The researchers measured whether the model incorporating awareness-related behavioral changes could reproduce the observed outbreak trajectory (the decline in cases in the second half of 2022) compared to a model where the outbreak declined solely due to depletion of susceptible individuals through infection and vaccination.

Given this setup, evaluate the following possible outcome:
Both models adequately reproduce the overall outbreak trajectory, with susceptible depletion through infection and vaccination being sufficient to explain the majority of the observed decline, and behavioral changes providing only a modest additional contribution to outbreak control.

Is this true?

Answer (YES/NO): NO